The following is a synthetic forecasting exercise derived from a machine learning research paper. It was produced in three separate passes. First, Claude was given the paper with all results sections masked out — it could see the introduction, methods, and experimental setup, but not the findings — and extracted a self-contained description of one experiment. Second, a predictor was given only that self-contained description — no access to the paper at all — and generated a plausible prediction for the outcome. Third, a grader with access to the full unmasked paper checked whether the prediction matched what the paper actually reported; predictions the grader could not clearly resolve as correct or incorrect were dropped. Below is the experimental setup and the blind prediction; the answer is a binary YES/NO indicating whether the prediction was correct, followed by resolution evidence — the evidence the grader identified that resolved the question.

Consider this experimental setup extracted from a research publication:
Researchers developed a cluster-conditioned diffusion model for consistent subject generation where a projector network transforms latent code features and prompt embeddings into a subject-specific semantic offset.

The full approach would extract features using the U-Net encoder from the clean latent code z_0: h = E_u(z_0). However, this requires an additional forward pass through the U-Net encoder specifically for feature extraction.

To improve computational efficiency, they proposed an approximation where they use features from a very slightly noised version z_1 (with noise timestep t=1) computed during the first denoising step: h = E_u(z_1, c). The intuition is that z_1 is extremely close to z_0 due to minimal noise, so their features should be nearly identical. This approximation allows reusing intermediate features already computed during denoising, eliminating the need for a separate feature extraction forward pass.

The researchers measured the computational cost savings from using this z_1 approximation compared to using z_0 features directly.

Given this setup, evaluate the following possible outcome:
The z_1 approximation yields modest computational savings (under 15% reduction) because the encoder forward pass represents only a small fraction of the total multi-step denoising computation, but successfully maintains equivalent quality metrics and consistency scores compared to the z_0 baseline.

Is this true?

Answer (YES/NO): NO